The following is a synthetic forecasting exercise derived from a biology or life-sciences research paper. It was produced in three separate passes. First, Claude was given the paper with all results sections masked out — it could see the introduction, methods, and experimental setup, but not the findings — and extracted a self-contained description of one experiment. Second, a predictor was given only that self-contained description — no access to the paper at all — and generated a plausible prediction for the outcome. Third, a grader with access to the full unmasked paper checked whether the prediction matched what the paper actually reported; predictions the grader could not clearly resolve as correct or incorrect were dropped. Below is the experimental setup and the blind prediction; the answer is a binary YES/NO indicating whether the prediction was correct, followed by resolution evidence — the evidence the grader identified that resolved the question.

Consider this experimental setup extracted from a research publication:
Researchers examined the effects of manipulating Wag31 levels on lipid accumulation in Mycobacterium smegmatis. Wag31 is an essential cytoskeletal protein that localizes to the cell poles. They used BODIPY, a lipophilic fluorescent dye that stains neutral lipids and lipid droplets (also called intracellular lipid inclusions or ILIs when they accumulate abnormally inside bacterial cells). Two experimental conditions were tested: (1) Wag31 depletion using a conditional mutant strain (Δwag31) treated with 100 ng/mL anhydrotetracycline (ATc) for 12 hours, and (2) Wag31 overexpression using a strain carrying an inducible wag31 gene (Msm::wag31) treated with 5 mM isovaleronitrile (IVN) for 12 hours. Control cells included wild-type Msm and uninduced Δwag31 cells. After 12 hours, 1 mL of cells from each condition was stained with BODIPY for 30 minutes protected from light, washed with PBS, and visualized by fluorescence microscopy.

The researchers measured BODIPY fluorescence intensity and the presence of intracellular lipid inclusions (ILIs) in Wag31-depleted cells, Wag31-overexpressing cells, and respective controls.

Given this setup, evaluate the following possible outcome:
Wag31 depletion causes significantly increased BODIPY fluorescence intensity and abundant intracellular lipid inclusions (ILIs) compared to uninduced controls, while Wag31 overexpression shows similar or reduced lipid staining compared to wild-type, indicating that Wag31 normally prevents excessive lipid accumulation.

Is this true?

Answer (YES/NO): NO